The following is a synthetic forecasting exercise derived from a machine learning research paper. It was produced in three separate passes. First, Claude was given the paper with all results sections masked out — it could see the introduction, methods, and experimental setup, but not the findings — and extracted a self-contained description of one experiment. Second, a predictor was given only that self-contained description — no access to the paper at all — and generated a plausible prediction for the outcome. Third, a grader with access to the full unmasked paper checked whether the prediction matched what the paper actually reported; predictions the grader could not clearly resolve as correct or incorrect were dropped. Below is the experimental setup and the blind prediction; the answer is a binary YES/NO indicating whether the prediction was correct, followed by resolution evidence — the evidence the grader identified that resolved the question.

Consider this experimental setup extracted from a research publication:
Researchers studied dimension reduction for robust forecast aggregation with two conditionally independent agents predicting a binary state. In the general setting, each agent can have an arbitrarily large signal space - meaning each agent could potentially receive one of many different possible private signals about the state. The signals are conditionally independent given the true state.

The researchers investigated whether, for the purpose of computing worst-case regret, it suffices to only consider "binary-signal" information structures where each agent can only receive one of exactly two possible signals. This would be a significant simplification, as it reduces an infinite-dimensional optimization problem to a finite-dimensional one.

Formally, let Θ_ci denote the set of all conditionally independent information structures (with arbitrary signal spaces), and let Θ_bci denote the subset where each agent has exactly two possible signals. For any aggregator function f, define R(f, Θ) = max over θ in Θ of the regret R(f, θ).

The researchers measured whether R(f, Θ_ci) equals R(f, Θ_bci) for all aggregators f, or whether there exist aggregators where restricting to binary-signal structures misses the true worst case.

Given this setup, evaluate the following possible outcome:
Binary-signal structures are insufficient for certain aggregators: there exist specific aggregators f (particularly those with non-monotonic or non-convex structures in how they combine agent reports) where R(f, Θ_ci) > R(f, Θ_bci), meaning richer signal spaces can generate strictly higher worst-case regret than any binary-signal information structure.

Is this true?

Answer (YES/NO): NO